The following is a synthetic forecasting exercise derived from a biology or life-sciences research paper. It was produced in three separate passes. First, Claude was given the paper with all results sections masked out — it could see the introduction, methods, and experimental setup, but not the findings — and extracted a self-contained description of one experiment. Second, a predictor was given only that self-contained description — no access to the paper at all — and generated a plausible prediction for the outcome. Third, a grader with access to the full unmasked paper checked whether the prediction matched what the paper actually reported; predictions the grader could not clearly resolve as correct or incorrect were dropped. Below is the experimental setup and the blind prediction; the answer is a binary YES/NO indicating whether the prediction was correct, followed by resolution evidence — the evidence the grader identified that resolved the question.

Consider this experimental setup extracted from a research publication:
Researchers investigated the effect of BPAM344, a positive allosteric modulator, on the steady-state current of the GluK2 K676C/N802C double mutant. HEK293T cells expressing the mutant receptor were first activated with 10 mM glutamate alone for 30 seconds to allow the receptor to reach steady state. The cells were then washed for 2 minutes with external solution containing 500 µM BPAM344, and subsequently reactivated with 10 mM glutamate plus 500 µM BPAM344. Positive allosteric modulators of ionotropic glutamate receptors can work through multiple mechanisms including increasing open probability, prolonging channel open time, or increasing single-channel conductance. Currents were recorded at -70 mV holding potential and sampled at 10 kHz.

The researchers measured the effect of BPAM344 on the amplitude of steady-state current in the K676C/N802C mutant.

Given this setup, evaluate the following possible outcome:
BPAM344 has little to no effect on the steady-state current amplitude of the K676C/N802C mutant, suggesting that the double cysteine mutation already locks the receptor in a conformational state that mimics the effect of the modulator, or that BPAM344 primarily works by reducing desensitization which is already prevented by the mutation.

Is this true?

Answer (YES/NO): NO